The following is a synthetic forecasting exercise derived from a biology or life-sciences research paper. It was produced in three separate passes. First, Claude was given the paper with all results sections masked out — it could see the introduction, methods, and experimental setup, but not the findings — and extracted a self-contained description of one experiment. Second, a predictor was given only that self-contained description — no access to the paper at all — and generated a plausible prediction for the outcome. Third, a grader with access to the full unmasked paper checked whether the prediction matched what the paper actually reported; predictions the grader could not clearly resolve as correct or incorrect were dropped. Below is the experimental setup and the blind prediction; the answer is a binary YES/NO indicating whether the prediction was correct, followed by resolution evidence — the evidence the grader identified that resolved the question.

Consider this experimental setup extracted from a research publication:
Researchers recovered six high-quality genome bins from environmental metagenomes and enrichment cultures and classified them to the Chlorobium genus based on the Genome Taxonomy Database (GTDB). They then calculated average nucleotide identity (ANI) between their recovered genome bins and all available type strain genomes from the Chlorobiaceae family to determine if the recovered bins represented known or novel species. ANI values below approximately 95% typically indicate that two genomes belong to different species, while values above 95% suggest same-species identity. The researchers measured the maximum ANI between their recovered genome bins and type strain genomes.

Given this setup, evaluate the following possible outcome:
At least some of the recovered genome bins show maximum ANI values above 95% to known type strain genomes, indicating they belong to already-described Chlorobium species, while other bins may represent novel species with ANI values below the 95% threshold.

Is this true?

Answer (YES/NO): NO